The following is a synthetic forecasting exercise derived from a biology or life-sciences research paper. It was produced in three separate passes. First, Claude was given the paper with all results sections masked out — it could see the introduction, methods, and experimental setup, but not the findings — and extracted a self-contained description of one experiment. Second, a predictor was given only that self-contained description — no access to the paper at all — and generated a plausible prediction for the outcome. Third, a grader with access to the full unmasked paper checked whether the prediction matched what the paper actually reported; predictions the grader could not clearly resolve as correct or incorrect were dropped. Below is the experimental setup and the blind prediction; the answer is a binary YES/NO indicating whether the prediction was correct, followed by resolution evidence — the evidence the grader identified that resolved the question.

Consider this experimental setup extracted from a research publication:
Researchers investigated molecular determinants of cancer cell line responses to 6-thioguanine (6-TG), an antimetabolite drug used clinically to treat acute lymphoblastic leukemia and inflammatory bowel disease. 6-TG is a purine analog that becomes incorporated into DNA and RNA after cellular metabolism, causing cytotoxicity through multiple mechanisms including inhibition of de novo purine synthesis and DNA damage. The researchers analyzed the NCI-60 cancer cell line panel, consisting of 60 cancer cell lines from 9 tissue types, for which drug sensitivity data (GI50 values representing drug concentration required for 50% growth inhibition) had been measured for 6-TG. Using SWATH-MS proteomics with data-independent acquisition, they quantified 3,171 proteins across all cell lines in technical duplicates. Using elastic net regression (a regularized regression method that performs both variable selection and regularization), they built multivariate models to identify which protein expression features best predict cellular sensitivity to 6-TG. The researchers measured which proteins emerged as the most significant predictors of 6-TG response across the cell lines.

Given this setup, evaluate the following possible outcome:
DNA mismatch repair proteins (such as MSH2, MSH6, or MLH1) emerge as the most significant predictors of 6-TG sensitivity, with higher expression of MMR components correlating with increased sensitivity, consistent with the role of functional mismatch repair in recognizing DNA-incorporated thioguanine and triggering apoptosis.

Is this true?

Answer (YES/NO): NO